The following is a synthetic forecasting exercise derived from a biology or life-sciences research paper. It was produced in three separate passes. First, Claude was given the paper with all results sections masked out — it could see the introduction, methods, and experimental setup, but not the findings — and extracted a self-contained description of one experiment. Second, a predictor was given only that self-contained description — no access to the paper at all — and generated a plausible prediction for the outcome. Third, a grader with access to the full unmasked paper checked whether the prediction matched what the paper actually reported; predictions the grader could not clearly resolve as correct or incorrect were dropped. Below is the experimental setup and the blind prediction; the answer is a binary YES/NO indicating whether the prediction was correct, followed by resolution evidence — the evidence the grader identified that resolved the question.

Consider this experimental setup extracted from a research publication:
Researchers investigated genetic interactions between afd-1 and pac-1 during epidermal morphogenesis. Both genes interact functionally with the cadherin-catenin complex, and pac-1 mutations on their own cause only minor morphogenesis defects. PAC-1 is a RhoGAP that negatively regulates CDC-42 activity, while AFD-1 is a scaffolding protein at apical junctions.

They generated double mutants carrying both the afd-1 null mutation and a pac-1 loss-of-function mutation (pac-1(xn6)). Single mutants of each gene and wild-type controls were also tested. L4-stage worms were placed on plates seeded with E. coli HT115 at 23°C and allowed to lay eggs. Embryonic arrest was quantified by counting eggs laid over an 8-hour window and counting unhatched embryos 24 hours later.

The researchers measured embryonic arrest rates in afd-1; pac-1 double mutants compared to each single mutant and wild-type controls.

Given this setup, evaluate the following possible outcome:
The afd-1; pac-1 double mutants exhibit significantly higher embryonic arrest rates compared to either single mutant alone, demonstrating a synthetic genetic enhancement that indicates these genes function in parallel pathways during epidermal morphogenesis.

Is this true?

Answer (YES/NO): YES